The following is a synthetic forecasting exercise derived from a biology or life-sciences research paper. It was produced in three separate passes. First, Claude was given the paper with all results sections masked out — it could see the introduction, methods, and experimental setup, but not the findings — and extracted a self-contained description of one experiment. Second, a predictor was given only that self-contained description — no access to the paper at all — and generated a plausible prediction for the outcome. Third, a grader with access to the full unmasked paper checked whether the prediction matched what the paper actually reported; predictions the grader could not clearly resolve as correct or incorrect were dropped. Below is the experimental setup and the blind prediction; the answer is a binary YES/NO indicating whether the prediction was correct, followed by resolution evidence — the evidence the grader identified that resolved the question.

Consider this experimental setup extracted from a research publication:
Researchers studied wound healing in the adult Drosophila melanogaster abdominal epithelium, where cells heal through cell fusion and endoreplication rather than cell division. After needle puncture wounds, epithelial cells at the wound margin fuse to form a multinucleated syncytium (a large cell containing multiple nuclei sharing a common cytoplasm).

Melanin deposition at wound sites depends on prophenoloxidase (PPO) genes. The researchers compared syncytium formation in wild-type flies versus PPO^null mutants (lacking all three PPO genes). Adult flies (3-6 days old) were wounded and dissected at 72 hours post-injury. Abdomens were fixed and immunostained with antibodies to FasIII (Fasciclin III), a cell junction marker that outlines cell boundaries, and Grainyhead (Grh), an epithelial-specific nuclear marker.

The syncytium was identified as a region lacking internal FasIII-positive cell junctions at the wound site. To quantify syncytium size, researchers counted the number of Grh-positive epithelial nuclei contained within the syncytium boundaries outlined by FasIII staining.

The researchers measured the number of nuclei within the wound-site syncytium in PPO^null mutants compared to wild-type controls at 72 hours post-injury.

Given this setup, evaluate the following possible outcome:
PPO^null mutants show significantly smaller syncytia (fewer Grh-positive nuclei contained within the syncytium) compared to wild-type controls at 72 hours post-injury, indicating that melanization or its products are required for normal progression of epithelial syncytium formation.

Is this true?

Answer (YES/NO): NO